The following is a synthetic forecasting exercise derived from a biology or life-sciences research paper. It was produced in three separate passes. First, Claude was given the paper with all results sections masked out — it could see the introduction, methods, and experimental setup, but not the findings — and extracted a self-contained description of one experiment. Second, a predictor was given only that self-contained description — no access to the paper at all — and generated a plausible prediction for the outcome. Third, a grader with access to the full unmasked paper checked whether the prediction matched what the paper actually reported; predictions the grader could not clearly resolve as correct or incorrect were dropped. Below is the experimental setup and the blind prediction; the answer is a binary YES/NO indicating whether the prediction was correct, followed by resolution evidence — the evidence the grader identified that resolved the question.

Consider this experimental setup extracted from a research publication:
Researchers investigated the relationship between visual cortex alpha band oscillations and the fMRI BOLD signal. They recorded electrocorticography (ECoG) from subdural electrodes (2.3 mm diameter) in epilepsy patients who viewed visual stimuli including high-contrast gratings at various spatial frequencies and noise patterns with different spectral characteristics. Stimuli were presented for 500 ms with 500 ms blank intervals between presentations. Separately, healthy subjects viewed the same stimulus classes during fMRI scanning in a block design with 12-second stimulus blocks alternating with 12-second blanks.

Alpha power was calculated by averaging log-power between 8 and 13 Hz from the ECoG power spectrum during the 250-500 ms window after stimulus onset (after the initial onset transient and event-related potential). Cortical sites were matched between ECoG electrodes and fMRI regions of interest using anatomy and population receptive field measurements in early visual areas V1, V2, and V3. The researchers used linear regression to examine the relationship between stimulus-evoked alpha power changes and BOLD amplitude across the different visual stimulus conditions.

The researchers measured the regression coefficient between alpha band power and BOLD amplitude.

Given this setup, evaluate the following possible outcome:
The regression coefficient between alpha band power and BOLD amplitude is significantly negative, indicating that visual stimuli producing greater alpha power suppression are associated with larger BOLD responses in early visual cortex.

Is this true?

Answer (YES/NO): YES